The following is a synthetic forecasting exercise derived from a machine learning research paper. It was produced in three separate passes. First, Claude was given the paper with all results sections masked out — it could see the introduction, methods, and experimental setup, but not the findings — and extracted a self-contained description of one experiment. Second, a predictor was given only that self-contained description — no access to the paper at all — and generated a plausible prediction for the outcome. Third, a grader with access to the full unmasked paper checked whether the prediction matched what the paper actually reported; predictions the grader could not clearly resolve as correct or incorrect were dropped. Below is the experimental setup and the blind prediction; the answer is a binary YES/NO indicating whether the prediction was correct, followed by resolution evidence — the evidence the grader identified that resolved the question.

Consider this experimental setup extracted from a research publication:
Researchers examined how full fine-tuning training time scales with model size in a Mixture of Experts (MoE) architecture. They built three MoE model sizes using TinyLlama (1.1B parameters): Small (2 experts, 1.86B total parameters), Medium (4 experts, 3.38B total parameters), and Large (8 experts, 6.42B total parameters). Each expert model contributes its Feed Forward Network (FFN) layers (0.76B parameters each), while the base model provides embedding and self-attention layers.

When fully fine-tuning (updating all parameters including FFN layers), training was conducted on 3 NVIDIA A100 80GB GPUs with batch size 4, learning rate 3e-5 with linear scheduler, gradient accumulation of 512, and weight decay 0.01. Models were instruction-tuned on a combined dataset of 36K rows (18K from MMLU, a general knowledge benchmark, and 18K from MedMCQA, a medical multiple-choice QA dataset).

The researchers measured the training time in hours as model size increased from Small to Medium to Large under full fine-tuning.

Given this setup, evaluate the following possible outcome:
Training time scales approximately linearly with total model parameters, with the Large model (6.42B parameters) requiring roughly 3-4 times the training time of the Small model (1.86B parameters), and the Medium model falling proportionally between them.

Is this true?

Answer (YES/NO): NO